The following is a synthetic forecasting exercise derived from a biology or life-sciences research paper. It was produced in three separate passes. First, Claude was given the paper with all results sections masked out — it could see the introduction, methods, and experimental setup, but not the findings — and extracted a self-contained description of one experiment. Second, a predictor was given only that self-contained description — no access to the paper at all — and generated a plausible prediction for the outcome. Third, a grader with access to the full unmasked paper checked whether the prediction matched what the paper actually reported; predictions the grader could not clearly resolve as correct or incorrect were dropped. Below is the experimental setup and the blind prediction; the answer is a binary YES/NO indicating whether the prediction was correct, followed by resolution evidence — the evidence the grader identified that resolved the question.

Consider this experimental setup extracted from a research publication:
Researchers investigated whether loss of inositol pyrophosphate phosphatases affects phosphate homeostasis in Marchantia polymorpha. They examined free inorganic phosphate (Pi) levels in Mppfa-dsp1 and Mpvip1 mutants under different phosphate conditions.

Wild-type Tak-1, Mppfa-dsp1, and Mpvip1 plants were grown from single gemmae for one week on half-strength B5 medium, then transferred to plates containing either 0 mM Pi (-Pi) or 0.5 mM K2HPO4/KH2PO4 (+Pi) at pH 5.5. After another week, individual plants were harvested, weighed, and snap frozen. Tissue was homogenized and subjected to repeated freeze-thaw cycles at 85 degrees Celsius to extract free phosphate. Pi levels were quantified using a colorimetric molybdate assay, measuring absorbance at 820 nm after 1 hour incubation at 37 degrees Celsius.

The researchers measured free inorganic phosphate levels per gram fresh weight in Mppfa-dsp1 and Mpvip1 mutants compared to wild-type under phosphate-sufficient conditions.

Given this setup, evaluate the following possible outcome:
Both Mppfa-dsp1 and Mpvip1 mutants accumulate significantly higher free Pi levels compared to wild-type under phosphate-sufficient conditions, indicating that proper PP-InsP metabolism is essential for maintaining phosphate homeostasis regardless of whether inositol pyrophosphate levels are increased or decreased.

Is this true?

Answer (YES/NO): NO